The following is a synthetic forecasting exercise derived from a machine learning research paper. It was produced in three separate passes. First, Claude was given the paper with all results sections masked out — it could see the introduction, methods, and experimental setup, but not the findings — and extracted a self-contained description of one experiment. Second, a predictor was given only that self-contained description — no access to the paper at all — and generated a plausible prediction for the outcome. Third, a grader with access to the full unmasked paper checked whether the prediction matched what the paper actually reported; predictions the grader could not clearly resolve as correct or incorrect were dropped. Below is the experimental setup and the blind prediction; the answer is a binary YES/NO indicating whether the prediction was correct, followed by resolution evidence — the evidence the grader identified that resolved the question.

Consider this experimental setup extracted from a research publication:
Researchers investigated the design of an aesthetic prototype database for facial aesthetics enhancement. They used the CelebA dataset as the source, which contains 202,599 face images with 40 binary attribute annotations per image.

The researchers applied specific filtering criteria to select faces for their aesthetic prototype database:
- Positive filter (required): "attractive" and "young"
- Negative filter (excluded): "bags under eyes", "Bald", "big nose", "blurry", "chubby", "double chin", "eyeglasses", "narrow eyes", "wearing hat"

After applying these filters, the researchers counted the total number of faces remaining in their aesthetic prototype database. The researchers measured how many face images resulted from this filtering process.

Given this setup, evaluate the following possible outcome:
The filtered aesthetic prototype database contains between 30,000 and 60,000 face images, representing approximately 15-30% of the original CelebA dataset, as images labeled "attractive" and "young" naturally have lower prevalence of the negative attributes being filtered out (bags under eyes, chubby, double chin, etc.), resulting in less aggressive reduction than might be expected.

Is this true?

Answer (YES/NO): NO